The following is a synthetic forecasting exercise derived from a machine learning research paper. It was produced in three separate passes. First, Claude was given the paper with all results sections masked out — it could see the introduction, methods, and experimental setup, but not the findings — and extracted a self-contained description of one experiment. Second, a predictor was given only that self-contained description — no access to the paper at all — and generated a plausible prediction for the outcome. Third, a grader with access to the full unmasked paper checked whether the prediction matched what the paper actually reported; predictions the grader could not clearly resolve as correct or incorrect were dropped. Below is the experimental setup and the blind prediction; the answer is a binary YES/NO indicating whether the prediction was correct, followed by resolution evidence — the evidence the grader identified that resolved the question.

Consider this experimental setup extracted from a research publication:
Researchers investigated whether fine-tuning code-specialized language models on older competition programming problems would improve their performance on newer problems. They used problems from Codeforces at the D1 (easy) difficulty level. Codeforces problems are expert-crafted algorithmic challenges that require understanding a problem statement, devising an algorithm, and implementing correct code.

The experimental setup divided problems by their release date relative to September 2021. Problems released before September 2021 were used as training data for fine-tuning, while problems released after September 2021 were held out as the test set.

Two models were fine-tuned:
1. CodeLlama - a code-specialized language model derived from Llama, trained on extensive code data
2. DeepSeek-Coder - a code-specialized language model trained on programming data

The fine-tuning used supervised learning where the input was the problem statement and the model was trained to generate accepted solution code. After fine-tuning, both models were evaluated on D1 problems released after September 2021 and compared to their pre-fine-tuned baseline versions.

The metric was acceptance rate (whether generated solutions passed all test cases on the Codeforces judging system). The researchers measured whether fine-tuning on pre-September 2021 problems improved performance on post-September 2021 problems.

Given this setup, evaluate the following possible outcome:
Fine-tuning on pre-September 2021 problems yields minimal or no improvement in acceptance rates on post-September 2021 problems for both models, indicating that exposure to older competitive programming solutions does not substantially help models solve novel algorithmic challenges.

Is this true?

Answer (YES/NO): YES